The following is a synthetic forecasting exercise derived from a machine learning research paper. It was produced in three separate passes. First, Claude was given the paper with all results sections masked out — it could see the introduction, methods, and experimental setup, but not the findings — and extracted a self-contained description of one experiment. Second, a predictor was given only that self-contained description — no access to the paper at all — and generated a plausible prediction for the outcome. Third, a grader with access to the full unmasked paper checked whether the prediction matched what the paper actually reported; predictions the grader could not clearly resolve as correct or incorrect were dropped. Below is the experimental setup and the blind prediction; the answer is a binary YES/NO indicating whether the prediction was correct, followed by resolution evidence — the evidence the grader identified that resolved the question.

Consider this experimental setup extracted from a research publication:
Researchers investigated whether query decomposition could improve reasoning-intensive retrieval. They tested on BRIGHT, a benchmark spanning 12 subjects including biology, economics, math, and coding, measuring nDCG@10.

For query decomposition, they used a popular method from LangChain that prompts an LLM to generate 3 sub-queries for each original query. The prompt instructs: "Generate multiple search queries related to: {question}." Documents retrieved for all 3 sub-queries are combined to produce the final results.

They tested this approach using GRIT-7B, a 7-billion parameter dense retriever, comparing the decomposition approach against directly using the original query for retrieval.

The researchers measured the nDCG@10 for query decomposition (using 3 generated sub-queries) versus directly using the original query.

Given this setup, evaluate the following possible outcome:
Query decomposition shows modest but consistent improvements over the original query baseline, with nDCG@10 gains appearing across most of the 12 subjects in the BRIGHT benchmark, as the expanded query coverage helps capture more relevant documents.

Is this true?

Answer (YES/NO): NO